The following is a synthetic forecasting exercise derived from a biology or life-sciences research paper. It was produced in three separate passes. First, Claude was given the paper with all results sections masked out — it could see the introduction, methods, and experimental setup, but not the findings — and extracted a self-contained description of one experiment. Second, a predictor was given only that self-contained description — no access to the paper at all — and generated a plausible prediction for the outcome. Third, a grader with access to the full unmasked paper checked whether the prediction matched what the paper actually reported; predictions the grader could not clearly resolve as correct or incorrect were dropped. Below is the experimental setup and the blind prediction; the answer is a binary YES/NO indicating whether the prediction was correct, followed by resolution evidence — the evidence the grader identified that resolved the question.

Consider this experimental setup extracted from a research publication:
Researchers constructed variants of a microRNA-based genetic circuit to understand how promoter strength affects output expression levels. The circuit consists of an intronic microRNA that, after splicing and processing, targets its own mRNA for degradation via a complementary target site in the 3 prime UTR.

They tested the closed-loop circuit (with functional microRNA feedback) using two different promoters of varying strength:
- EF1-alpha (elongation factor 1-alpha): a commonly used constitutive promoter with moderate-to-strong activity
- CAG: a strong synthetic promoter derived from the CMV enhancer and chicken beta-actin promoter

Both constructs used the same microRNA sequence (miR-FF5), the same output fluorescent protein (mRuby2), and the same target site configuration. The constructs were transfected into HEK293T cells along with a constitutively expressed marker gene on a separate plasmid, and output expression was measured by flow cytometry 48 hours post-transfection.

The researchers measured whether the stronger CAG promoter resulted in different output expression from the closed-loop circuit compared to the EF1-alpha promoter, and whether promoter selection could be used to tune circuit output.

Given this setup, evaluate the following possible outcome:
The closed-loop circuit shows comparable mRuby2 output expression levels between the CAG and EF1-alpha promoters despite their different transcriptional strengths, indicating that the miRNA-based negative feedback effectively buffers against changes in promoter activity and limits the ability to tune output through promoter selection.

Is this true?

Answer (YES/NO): NO